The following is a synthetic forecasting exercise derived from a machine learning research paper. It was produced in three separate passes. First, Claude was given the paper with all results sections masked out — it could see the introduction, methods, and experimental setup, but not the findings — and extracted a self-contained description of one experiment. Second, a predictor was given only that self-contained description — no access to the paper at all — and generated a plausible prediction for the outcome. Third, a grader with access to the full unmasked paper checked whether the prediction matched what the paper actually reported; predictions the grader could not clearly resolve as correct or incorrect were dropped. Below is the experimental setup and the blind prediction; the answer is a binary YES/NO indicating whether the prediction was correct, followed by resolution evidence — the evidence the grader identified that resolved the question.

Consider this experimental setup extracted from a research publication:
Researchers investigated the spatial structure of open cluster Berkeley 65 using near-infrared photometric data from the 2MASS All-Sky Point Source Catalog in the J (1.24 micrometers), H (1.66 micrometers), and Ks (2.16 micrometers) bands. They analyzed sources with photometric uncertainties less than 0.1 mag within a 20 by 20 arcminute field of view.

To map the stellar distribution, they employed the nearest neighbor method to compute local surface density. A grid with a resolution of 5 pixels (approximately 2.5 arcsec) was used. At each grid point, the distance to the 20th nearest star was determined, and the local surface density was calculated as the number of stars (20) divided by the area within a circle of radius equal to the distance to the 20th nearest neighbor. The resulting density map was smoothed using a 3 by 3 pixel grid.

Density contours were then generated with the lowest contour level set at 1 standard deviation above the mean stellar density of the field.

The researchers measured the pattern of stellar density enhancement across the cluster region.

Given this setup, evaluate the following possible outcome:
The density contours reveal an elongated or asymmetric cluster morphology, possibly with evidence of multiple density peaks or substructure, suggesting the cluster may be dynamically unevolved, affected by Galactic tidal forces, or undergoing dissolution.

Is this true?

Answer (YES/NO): NO